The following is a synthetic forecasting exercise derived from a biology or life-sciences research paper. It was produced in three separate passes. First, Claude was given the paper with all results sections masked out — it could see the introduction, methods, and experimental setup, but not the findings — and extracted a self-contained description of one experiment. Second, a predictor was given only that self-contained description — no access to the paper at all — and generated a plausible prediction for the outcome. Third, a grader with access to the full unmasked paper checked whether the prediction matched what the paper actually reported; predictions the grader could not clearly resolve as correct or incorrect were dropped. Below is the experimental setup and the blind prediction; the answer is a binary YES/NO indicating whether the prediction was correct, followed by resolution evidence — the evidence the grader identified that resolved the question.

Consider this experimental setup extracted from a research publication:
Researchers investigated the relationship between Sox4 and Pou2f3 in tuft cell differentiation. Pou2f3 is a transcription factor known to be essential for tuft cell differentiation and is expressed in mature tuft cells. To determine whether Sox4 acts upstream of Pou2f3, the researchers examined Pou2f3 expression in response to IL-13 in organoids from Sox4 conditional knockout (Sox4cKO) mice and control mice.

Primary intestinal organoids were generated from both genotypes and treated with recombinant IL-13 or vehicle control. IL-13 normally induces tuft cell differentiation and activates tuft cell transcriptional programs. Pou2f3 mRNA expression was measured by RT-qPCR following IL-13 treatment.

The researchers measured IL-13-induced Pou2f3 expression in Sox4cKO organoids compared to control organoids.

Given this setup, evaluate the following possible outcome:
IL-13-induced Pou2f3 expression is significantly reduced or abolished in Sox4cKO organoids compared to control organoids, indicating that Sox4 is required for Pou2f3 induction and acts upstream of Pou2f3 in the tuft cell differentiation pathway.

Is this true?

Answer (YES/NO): YES